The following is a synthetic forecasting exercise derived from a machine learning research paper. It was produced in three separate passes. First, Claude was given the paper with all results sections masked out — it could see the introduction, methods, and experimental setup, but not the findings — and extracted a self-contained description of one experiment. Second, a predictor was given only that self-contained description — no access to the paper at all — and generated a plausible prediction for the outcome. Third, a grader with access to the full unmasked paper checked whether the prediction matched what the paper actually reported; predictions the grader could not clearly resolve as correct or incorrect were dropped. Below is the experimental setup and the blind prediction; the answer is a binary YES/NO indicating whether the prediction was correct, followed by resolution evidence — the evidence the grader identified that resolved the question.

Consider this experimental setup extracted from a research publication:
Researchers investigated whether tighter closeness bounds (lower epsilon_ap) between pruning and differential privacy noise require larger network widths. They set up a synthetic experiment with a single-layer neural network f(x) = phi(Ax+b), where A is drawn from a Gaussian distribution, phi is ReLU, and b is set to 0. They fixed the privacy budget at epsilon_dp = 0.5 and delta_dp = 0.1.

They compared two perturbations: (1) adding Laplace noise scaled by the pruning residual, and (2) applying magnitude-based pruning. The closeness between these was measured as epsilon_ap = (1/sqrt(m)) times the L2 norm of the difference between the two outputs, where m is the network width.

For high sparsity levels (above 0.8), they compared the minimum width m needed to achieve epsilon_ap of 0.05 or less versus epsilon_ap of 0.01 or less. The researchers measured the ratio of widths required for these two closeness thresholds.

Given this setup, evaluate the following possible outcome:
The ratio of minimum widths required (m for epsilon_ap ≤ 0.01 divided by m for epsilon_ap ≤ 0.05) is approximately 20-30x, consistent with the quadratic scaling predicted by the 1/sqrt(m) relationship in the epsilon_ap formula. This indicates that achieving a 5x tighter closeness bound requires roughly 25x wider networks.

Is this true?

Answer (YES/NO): YES